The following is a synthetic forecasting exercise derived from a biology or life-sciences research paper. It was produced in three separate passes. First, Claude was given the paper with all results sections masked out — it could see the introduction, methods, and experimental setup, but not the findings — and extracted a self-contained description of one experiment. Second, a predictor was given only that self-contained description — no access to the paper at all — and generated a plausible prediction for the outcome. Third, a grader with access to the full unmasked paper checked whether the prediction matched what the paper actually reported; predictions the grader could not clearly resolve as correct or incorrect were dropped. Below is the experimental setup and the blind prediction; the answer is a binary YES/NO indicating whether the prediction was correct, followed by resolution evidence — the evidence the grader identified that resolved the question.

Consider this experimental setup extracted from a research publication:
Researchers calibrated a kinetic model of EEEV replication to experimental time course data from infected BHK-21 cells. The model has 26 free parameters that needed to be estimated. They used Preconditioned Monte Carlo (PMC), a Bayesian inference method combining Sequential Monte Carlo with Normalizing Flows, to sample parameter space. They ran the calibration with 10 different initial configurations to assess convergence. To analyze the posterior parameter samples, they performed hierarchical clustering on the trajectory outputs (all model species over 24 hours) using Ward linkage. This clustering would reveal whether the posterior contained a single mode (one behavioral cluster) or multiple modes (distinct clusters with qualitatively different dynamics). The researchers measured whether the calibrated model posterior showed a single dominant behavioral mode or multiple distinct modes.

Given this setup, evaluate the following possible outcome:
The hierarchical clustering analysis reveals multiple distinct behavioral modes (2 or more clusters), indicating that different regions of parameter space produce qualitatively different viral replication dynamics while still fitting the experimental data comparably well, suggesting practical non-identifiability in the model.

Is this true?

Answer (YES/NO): YES